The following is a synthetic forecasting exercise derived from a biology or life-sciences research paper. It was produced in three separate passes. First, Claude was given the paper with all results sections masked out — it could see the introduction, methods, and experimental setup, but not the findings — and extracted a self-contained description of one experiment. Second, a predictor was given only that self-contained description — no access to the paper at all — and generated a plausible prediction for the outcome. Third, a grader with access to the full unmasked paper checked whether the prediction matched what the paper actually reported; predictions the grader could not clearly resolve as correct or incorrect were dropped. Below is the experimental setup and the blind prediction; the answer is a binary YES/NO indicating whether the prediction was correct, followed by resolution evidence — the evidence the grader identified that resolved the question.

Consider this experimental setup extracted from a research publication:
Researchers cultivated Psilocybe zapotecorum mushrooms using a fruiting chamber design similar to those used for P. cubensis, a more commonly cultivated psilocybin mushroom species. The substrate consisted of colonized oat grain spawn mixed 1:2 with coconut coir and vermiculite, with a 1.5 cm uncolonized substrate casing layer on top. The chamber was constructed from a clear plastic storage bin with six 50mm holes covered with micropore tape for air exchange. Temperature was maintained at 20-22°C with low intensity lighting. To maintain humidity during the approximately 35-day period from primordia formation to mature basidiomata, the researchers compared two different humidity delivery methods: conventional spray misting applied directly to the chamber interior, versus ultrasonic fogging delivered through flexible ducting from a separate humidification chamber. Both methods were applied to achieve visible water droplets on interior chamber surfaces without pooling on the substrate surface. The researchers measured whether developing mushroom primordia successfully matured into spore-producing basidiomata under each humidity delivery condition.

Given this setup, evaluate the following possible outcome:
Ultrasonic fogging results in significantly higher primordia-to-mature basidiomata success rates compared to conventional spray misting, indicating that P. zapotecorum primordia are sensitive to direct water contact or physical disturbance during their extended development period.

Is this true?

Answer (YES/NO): YES